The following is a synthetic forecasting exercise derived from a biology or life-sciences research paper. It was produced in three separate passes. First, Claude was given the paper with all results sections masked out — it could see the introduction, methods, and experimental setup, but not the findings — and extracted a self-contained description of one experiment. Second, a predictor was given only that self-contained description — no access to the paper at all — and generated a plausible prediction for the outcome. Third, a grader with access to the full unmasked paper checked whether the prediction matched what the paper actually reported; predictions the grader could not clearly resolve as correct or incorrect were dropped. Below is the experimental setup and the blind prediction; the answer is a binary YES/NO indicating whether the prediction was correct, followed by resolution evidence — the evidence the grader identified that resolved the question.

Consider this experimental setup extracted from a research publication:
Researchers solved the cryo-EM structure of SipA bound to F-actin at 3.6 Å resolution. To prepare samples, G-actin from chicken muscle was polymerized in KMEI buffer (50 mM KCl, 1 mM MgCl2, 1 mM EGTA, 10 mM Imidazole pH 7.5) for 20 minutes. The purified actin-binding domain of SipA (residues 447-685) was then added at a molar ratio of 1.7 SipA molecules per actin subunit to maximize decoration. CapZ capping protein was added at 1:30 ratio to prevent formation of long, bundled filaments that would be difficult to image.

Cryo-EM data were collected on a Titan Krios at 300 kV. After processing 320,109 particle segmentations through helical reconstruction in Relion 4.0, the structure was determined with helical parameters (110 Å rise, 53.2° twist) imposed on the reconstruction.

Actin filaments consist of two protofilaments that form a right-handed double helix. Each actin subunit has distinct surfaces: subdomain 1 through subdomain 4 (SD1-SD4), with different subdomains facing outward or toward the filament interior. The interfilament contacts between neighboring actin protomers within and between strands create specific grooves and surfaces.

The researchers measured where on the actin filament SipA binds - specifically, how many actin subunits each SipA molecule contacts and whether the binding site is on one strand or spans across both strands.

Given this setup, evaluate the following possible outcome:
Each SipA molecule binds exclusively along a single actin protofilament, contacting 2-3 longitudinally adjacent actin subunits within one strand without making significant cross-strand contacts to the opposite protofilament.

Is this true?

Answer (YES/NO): NO